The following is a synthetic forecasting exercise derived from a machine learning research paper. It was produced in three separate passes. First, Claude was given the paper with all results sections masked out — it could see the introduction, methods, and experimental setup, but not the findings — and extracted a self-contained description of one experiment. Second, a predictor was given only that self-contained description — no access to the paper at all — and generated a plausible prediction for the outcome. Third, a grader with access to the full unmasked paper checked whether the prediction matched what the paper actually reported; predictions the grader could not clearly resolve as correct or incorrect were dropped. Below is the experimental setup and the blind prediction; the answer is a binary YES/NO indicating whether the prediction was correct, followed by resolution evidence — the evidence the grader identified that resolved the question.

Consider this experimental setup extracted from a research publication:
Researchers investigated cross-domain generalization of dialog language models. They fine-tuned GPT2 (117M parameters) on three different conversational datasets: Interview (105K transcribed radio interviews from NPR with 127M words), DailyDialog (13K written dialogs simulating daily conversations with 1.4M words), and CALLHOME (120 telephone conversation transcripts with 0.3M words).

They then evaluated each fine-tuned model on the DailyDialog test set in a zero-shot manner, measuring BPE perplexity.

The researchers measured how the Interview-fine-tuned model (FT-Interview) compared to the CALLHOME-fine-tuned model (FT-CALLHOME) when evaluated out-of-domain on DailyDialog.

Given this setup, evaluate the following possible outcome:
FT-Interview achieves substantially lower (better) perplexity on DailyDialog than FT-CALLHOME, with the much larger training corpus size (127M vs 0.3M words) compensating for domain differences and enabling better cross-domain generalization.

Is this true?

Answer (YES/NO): NO